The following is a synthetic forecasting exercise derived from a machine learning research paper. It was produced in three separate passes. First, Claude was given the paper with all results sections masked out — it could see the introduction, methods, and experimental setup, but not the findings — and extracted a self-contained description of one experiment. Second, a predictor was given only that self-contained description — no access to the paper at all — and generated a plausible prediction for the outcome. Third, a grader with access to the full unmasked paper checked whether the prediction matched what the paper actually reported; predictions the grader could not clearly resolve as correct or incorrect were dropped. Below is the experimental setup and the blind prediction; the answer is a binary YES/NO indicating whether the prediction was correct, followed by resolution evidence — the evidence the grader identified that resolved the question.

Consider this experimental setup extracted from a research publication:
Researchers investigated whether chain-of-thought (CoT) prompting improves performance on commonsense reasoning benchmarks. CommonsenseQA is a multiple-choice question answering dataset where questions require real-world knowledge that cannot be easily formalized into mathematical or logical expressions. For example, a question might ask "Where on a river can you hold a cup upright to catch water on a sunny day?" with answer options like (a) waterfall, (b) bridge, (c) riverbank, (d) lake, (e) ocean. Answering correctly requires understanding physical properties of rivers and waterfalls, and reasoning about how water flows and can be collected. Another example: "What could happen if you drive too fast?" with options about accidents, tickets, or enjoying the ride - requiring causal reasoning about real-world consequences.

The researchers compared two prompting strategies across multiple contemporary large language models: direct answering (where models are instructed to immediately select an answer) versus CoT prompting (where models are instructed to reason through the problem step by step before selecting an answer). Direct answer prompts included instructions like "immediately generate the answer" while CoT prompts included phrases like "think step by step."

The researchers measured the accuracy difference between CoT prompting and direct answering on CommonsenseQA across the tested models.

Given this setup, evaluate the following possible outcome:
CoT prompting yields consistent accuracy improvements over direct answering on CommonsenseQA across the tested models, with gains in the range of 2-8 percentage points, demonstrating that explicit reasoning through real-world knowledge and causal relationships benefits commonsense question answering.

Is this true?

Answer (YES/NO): NO